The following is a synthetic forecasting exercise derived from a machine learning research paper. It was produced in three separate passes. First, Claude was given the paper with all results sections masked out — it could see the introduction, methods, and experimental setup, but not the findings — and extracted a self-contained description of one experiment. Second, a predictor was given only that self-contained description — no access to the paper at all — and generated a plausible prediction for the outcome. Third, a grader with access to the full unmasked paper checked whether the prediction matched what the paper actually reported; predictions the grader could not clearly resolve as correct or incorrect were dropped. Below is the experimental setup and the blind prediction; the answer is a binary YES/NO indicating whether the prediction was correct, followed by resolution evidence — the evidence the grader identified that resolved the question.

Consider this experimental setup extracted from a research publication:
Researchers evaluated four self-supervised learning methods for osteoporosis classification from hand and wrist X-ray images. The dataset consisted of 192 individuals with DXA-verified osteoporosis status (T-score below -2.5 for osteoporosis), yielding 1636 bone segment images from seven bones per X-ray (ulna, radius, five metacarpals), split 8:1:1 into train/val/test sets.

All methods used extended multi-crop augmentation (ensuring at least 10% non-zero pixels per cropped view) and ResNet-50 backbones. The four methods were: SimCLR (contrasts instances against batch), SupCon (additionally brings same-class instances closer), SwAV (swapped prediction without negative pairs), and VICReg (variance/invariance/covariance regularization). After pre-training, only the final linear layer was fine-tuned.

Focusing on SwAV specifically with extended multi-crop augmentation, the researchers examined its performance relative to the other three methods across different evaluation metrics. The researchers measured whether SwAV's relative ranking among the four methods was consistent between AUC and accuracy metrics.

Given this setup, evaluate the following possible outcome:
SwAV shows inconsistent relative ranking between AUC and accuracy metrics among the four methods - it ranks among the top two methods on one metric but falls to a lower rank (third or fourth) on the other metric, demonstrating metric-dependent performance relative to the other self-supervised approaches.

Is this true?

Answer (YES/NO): NO